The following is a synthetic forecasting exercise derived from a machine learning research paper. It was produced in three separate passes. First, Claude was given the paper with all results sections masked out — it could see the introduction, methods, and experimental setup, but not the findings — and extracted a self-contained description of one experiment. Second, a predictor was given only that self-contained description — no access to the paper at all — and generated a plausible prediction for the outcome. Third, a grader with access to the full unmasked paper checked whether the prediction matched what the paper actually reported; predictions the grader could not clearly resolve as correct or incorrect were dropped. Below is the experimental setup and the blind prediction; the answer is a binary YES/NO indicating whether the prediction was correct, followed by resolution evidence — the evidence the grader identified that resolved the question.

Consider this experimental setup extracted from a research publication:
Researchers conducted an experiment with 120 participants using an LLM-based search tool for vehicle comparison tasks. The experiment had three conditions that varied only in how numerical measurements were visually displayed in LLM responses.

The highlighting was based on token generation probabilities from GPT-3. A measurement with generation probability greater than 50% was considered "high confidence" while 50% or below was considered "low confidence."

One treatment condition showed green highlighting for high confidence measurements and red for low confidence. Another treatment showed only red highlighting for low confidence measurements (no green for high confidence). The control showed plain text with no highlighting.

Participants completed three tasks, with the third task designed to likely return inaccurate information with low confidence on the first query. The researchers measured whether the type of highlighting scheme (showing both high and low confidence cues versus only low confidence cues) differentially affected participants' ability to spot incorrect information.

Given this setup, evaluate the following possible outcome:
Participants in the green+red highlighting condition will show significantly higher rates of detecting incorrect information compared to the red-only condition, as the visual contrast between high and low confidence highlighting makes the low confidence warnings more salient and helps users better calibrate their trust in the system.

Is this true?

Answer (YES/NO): NO